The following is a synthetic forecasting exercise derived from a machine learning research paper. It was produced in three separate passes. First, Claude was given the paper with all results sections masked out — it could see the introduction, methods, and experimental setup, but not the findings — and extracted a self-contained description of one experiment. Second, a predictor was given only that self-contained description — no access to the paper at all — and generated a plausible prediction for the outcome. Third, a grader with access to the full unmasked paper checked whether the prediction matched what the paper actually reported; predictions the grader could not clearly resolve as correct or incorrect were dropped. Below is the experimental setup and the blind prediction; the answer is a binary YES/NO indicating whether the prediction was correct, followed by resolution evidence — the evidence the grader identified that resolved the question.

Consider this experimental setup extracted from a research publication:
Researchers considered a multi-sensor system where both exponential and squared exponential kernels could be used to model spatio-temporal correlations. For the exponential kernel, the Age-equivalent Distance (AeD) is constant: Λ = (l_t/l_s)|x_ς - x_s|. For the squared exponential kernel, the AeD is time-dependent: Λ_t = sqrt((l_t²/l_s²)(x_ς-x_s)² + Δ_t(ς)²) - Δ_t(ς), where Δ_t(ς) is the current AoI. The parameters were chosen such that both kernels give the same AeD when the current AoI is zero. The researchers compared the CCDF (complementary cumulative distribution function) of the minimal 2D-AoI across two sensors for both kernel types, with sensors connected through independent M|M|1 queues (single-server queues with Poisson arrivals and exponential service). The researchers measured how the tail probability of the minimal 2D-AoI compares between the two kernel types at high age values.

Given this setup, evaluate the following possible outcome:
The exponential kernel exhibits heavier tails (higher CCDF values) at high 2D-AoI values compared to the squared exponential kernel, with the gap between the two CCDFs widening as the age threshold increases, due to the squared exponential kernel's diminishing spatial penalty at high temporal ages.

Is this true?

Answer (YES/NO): YES